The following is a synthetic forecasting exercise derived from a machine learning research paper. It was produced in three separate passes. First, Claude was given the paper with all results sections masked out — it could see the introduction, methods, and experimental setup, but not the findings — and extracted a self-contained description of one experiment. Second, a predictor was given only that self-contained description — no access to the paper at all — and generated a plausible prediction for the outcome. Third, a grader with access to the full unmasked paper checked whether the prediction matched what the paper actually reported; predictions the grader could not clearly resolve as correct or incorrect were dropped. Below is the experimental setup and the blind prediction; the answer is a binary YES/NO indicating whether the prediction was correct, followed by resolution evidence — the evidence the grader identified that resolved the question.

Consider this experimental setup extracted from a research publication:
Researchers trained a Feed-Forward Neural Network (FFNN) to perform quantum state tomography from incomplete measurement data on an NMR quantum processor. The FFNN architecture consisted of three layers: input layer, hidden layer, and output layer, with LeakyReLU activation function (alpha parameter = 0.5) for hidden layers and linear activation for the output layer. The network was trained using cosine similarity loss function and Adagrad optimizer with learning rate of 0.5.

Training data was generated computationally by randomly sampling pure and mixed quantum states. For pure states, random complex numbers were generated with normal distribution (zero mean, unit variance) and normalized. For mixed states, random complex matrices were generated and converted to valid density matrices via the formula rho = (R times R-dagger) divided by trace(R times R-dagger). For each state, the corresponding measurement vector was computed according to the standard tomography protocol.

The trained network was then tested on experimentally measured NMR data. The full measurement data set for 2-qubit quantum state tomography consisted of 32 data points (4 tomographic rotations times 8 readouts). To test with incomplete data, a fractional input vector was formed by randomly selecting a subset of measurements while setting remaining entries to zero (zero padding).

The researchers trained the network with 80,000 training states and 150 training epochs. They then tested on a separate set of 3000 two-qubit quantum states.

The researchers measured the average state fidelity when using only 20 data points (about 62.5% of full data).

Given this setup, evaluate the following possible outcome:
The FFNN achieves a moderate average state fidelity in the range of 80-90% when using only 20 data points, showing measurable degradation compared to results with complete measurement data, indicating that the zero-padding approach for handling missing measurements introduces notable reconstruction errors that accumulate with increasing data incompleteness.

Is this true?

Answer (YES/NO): NO